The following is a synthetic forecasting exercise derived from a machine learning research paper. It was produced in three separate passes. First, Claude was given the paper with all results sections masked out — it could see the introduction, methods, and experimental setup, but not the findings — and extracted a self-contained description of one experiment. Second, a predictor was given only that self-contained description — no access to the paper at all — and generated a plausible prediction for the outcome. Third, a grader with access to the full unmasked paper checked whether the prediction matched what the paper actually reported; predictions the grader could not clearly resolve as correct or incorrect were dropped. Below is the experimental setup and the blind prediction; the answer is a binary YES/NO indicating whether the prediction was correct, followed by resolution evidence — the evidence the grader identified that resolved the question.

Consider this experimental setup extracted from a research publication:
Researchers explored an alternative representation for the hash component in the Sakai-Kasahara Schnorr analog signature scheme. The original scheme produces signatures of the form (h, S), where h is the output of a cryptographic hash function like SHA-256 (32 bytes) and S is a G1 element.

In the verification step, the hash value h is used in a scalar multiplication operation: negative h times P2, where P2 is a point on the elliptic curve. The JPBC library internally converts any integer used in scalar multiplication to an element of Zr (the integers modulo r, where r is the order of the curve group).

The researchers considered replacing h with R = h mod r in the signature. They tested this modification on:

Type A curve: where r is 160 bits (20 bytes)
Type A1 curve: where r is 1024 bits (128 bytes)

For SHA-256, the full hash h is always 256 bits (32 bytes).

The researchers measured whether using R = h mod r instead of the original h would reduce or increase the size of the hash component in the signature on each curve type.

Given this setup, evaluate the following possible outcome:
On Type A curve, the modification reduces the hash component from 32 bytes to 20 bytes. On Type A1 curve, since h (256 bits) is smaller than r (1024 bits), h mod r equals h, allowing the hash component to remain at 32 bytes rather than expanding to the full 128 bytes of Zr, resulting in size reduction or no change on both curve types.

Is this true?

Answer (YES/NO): NO